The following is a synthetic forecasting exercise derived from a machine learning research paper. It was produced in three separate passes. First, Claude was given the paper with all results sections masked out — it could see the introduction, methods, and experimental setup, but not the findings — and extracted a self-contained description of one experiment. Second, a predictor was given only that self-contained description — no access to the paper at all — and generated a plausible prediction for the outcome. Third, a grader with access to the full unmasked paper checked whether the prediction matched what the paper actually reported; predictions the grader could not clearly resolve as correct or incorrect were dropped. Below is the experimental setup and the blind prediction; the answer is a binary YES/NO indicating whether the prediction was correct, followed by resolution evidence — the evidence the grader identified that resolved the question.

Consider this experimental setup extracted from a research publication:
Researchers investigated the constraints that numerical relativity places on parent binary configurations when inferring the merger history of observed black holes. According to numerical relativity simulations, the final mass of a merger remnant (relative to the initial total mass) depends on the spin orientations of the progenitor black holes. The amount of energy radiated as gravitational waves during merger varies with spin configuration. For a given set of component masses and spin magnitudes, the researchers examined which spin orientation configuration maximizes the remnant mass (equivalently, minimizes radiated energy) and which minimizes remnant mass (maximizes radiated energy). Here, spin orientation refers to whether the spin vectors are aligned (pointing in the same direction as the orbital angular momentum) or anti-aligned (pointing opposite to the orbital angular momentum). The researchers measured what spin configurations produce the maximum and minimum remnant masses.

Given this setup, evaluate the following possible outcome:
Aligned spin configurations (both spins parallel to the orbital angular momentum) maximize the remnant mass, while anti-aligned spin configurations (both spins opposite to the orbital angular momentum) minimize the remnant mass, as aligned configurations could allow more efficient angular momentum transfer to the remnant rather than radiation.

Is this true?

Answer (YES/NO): NO